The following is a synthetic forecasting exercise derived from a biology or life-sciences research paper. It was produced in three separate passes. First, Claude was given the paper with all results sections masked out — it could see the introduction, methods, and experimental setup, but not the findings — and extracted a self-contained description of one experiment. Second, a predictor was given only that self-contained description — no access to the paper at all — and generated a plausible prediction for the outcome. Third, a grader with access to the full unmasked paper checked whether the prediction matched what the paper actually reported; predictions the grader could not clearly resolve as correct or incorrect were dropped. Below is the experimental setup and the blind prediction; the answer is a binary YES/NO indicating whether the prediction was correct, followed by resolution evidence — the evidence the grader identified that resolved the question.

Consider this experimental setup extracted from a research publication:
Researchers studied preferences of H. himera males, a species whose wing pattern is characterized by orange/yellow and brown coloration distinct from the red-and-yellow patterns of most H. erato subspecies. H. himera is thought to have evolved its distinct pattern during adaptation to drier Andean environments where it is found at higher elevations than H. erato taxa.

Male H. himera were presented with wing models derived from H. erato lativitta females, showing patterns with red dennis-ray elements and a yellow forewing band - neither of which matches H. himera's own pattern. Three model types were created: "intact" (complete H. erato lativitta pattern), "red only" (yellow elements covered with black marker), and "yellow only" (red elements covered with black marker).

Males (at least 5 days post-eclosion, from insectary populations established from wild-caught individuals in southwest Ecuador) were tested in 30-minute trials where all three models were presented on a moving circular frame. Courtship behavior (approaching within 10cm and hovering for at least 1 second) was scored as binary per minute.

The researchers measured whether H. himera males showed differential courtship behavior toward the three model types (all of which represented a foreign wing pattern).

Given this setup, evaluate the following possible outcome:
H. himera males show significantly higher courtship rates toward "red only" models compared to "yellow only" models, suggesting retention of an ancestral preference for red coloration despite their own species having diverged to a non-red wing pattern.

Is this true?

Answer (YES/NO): NO